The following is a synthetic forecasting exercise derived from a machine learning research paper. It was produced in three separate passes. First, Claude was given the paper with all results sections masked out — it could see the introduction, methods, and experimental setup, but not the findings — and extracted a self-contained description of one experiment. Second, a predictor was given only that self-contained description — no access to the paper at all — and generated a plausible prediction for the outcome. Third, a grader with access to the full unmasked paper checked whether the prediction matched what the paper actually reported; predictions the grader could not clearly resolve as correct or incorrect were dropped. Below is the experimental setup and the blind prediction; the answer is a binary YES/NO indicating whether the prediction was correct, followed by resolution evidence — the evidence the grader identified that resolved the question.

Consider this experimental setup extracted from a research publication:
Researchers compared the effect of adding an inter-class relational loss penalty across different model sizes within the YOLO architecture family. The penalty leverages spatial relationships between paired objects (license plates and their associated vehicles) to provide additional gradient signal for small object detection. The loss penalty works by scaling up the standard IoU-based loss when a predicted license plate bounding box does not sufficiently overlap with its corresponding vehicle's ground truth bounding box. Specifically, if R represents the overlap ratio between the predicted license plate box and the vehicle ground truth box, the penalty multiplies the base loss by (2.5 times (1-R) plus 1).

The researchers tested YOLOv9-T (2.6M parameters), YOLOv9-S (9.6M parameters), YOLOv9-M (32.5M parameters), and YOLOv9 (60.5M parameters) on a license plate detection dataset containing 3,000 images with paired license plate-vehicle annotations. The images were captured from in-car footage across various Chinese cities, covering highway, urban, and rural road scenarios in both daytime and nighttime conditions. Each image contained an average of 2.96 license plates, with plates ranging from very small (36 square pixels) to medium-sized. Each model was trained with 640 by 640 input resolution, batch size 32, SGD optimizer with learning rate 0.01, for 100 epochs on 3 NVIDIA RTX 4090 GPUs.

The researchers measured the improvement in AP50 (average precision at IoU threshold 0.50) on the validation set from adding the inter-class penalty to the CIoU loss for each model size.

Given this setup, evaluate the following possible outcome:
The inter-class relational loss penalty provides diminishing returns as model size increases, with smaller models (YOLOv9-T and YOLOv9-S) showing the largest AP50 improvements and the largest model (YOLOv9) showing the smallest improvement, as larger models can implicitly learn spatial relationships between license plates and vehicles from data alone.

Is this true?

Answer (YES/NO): NO